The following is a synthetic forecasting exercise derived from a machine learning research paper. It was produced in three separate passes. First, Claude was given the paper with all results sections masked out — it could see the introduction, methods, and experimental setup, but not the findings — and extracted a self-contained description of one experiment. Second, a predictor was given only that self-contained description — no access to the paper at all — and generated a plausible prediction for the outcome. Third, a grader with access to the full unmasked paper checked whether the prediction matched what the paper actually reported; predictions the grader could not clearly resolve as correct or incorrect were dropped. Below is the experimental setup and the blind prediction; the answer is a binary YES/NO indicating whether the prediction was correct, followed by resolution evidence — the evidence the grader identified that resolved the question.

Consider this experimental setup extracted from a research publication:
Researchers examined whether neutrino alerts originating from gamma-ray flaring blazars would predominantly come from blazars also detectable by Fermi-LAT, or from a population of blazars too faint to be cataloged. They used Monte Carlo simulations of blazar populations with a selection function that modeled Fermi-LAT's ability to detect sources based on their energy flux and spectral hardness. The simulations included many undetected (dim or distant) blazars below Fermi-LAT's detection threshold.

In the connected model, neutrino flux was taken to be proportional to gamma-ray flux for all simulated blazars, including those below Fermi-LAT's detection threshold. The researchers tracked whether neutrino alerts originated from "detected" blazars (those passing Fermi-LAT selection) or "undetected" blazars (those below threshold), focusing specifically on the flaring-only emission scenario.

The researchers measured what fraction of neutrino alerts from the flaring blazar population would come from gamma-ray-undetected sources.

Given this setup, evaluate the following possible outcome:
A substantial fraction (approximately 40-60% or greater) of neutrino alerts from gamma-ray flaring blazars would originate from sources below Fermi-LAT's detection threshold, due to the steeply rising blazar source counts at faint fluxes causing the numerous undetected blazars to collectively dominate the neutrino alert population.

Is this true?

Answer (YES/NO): NO